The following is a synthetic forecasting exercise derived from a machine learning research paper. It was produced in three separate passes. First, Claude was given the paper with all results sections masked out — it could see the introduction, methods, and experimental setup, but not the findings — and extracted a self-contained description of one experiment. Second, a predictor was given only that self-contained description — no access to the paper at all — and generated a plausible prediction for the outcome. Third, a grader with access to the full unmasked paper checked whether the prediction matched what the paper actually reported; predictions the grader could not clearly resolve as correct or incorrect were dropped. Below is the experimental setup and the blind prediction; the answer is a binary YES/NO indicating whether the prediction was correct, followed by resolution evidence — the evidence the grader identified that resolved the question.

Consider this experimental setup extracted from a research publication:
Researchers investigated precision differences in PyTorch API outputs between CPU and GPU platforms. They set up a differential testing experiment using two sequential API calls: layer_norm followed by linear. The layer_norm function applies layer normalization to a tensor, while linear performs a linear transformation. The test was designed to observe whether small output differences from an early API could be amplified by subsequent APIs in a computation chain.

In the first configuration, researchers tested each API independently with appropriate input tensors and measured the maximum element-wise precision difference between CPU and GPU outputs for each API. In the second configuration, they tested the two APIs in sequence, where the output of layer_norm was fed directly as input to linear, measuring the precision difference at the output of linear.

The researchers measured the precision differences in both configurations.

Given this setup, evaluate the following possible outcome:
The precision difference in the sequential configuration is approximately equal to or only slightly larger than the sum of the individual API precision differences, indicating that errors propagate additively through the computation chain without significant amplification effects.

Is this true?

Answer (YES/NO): NO